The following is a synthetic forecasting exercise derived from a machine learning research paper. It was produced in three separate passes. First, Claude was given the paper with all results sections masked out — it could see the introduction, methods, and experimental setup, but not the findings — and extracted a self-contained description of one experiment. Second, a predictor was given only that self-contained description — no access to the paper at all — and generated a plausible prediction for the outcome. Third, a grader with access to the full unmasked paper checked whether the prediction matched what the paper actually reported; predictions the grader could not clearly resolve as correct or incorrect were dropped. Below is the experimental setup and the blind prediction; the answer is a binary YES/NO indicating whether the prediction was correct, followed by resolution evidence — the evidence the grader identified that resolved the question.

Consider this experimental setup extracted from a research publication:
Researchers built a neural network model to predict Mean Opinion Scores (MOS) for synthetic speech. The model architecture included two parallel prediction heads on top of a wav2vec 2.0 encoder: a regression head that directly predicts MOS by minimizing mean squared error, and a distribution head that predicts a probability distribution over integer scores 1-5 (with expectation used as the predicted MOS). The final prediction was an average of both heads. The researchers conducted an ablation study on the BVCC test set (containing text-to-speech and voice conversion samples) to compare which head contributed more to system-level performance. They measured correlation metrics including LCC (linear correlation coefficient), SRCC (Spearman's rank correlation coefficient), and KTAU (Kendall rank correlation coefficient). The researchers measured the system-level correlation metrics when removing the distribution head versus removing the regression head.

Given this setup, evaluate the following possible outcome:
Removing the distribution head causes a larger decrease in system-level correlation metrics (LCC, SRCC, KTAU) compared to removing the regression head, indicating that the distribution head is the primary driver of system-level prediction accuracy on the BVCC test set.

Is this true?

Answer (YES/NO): YES